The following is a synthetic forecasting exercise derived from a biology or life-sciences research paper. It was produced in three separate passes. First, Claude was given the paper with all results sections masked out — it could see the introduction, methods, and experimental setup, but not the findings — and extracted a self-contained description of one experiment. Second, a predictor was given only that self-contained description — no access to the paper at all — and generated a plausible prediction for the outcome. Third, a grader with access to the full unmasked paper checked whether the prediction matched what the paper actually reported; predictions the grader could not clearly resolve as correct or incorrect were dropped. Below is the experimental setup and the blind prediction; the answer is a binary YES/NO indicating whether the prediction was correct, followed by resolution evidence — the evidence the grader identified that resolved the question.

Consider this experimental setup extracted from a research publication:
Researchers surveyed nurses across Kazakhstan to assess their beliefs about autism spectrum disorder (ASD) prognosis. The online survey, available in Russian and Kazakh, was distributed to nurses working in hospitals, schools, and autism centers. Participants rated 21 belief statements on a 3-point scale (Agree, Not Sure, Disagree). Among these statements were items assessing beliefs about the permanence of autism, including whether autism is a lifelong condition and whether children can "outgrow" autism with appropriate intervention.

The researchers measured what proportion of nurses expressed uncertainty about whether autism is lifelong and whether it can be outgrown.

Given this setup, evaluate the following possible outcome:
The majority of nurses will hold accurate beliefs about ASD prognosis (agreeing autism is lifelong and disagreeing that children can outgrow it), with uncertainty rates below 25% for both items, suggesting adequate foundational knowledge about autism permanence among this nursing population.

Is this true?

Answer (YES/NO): NO